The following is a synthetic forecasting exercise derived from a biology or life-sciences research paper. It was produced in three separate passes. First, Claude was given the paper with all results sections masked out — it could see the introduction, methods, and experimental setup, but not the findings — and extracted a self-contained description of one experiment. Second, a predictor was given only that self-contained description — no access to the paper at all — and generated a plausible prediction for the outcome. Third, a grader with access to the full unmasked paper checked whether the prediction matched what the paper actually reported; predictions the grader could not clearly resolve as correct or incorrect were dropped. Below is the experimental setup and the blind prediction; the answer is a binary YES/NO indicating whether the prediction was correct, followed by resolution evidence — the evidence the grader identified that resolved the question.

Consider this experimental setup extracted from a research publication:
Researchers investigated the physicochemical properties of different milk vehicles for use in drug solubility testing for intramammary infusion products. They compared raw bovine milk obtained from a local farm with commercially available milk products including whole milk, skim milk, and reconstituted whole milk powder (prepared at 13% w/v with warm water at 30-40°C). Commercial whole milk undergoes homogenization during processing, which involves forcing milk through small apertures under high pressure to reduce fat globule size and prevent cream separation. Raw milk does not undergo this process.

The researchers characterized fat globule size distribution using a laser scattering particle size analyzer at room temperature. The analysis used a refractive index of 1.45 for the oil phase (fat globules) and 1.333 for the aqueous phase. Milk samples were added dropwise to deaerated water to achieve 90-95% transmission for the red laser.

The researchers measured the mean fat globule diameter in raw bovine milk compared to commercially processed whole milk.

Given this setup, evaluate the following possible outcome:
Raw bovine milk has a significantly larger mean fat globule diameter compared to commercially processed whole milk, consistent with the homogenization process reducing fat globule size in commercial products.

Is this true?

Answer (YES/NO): YES